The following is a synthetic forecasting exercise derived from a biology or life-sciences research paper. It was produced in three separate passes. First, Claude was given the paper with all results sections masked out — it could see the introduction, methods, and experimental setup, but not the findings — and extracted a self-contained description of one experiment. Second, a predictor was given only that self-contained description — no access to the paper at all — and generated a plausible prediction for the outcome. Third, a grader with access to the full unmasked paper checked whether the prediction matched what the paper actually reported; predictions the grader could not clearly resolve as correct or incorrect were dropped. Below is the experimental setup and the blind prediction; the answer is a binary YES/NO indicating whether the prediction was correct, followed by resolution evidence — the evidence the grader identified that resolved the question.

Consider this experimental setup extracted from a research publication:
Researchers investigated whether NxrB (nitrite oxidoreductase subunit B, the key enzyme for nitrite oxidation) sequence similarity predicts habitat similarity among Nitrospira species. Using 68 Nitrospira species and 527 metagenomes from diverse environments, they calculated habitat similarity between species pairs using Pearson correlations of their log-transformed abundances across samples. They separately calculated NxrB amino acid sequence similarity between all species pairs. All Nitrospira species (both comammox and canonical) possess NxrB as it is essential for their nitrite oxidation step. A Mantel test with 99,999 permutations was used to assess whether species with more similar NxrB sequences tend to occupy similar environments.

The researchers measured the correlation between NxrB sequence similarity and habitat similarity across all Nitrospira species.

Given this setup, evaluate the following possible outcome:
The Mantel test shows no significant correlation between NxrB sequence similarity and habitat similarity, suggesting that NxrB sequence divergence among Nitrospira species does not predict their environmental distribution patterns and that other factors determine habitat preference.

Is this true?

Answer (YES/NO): NO